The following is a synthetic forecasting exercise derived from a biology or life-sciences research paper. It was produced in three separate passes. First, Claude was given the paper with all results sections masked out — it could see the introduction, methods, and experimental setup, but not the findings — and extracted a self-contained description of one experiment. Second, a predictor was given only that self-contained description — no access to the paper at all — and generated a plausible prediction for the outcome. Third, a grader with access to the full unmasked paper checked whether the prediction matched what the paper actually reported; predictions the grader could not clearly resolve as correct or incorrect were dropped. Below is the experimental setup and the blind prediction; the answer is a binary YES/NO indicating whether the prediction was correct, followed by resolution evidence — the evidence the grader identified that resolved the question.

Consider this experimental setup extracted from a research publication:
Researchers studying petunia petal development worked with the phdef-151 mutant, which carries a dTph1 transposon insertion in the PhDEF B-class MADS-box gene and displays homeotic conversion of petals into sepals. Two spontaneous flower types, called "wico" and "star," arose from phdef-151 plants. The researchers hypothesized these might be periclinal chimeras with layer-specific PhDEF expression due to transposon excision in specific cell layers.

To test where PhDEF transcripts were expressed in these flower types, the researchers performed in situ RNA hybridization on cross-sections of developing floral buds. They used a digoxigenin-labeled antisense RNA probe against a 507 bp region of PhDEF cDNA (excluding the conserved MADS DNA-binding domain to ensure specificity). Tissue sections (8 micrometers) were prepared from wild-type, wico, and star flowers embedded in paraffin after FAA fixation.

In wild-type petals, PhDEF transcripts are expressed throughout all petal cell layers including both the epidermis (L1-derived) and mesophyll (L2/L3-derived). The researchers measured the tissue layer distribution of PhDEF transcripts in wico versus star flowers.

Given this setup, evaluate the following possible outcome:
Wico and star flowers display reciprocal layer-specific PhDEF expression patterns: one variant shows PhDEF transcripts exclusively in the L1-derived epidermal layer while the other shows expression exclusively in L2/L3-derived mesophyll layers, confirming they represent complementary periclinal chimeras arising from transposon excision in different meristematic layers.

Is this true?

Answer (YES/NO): YES